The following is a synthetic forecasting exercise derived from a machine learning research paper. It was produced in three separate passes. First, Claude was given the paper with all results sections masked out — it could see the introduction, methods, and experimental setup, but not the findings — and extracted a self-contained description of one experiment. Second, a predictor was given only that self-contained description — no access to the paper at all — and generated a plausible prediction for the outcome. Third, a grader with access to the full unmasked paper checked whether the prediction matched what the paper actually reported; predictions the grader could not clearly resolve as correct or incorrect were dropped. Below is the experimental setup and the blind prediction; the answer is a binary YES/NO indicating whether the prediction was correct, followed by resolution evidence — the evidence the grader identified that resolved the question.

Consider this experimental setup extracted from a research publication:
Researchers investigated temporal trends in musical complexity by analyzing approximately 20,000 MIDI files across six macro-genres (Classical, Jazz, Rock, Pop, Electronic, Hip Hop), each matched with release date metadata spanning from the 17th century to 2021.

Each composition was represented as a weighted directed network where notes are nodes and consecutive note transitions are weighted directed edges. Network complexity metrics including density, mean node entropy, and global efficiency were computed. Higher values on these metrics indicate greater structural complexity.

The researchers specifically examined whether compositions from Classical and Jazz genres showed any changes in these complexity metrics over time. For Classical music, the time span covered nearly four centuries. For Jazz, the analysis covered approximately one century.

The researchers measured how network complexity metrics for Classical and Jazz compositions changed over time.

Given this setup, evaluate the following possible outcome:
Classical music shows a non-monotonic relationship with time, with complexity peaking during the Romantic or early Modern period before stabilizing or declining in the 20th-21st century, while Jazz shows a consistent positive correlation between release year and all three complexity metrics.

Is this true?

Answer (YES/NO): NO